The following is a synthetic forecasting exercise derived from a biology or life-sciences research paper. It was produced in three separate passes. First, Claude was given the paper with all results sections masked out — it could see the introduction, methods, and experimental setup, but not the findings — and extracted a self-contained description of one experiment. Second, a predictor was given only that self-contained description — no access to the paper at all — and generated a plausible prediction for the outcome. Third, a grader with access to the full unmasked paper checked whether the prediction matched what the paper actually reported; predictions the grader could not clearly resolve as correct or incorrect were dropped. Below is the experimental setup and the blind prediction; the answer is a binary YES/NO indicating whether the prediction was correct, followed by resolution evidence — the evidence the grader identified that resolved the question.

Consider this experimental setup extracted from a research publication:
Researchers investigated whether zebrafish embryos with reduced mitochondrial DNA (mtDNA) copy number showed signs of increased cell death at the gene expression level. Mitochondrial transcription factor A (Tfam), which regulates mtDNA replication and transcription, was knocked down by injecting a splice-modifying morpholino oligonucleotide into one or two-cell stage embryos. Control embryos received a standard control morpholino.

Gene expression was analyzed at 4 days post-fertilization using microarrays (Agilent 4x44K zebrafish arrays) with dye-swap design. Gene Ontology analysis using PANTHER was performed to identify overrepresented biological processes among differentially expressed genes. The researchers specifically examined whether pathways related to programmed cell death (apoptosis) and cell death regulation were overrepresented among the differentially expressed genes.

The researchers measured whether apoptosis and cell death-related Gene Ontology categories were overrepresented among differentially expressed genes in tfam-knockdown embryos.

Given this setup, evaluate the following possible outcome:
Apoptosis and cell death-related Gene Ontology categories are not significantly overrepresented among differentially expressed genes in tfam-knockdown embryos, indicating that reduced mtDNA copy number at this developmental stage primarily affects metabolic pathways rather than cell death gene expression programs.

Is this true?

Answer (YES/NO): YES